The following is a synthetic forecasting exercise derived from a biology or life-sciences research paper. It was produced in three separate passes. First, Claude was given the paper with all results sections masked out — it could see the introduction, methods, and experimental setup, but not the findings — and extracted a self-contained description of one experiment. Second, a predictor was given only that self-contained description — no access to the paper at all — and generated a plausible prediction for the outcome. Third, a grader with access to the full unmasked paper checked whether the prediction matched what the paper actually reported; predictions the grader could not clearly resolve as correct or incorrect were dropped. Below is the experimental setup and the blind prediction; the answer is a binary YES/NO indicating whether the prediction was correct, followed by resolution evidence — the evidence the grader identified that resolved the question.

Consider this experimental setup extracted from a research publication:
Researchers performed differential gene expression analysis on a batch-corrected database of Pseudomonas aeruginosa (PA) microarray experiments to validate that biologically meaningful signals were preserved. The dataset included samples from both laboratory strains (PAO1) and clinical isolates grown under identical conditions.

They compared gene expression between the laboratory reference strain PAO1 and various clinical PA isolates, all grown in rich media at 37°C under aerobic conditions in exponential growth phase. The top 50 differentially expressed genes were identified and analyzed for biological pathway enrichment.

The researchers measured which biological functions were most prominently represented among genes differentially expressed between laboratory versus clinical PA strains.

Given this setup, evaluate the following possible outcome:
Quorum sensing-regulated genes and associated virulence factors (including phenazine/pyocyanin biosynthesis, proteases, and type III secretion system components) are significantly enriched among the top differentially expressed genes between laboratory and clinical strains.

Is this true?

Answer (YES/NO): NO